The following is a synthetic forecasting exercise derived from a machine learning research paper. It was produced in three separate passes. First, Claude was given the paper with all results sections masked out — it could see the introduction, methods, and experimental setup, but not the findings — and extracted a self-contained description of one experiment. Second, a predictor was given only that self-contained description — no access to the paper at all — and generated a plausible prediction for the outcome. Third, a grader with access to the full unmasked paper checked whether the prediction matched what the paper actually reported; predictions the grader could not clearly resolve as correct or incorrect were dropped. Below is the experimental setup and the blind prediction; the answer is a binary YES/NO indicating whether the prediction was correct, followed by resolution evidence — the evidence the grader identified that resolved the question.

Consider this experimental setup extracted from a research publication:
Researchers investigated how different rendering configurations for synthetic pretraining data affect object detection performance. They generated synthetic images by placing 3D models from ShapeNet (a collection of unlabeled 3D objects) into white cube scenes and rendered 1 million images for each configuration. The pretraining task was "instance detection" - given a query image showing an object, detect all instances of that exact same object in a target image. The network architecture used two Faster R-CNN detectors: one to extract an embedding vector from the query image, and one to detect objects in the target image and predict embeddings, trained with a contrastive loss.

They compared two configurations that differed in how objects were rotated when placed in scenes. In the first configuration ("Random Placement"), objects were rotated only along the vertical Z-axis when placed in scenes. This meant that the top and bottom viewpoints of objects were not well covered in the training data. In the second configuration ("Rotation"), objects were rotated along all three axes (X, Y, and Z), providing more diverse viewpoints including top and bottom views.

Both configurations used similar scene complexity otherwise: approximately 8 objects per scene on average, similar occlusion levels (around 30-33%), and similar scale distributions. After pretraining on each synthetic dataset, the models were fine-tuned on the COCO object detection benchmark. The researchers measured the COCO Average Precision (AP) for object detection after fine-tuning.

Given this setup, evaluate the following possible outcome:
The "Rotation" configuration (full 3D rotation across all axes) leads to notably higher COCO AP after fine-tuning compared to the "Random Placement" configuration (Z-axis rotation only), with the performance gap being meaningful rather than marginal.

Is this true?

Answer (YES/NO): NO